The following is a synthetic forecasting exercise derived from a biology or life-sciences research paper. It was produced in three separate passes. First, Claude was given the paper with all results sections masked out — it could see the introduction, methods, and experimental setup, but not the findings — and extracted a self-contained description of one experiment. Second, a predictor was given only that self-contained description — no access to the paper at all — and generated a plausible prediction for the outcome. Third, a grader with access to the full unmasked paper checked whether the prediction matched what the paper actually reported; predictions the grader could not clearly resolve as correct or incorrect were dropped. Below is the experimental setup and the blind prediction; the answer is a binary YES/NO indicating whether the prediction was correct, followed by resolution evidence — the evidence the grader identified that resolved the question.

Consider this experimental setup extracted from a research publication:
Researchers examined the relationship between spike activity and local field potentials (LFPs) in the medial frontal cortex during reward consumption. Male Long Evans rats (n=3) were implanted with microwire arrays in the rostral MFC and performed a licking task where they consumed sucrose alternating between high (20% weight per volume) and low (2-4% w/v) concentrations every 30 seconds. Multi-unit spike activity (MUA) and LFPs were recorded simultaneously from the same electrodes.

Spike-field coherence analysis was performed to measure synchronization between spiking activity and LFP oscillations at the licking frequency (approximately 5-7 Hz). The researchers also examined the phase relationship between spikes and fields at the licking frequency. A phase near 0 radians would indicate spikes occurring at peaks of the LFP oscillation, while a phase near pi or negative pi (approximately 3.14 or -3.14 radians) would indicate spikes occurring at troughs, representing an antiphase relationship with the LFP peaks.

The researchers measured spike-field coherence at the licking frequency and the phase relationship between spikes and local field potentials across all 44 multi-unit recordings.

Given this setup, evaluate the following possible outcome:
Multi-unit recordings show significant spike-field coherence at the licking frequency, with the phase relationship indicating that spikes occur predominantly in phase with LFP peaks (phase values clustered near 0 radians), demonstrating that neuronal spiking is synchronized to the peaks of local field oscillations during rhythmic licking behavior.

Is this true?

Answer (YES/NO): NO